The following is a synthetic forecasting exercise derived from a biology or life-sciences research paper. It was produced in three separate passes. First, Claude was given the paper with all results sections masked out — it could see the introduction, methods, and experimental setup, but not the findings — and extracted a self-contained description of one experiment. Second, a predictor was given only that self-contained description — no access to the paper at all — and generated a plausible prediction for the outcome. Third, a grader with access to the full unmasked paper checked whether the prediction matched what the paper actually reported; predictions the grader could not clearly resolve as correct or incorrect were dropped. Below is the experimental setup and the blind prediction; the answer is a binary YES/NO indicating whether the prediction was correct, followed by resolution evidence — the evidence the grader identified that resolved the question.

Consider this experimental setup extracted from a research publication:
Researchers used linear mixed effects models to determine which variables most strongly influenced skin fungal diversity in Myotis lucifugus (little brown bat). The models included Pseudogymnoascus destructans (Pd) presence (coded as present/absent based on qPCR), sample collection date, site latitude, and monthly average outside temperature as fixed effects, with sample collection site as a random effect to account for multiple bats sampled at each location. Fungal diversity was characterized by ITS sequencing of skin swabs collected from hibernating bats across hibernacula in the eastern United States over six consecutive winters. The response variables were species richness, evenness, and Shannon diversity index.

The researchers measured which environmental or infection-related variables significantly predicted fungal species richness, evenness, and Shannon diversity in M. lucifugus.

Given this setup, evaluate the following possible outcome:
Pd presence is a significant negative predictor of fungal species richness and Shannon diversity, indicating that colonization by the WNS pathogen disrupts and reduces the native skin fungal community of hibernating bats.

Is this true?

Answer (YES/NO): NO